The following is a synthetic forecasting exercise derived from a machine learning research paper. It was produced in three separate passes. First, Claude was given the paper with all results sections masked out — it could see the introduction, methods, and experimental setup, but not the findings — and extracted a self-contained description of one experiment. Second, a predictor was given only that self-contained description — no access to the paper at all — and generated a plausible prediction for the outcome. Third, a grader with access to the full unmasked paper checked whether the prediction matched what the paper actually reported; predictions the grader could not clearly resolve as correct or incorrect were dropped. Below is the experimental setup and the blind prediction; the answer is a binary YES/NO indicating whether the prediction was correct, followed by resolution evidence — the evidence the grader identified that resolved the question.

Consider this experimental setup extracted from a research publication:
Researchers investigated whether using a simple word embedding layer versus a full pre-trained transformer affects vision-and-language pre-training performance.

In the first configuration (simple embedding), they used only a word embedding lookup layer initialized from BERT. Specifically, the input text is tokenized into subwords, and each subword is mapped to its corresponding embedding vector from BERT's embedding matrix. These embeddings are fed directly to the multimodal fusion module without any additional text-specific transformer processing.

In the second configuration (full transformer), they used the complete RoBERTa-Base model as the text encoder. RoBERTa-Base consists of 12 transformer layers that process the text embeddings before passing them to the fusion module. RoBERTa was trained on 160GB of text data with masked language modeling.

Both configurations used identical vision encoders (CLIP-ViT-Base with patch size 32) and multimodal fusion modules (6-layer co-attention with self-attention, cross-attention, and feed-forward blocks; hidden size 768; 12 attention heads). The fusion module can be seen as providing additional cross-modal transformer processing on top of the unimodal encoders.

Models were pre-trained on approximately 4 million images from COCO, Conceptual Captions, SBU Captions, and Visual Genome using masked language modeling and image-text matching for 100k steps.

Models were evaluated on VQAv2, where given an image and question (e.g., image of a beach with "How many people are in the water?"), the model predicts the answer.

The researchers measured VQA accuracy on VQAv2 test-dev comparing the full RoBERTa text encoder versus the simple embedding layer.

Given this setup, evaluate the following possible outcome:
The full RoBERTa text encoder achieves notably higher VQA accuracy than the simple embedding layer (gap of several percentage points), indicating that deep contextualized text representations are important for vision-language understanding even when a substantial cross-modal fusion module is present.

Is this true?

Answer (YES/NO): NO